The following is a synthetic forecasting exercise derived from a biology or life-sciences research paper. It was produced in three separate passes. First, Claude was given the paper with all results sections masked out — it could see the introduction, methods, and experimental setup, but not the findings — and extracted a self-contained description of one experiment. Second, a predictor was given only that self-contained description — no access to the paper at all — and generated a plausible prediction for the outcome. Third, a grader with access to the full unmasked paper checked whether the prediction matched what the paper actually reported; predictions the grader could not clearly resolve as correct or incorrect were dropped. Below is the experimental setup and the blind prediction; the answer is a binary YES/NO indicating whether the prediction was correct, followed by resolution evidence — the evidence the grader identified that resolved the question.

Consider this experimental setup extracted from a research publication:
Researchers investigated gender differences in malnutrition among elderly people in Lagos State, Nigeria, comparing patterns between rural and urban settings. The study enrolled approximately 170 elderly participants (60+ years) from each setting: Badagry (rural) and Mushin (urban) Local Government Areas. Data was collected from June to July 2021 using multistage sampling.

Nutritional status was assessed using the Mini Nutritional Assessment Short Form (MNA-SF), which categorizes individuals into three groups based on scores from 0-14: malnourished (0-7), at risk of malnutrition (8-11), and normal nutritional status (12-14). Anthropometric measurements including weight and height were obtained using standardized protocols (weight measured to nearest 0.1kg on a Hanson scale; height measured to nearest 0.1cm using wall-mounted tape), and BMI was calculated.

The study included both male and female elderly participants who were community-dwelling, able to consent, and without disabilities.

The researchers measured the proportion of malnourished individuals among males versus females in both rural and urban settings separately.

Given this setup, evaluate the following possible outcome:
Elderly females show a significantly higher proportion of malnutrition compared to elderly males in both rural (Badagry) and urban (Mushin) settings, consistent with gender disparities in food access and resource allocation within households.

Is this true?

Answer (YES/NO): NO